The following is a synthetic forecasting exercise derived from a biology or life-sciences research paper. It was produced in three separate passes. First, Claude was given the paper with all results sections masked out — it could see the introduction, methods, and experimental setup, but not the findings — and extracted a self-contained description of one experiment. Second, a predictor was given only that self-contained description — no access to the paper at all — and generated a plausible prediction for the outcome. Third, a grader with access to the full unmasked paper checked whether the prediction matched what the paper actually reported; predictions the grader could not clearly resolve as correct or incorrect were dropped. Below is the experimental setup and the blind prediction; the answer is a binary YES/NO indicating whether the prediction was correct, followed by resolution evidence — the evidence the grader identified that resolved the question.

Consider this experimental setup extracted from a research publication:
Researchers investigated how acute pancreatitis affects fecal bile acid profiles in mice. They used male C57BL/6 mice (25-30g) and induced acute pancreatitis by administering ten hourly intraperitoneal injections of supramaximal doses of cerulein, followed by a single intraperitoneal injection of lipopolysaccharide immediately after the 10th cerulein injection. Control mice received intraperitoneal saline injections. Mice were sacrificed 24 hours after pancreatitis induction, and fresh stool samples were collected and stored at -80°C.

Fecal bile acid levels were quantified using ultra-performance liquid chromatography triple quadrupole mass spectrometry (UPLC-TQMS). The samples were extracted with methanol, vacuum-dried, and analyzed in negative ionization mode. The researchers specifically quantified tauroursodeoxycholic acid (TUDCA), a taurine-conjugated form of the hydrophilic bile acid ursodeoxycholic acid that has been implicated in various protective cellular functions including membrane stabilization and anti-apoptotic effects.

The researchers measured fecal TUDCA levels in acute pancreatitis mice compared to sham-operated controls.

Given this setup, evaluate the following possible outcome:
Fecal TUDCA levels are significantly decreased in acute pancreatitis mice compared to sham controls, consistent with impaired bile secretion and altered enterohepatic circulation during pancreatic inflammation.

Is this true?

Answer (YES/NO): YES